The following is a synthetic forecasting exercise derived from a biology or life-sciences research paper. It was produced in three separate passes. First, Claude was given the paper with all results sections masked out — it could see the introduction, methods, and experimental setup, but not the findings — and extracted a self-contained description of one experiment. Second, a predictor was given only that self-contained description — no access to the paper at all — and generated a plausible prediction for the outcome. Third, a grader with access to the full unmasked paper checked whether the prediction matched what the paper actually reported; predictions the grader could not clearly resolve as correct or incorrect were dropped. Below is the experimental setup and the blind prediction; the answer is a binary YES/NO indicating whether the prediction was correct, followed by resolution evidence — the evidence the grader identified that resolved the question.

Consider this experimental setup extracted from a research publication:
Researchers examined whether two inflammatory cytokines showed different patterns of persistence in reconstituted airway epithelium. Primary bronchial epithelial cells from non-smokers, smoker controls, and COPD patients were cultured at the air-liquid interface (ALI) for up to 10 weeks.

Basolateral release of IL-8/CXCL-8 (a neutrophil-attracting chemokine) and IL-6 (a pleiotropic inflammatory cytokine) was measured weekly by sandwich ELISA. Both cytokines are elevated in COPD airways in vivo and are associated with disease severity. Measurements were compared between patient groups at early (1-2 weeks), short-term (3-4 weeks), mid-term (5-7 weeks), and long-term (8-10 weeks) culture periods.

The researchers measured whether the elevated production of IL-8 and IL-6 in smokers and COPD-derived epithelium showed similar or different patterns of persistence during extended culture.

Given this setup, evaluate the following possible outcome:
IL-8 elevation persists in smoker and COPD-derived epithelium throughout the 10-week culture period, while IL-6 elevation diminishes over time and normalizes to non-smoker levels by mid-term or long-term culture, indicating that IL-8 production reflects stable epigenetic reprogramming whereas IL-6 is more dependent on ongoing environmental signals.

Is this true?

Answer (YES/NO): NO